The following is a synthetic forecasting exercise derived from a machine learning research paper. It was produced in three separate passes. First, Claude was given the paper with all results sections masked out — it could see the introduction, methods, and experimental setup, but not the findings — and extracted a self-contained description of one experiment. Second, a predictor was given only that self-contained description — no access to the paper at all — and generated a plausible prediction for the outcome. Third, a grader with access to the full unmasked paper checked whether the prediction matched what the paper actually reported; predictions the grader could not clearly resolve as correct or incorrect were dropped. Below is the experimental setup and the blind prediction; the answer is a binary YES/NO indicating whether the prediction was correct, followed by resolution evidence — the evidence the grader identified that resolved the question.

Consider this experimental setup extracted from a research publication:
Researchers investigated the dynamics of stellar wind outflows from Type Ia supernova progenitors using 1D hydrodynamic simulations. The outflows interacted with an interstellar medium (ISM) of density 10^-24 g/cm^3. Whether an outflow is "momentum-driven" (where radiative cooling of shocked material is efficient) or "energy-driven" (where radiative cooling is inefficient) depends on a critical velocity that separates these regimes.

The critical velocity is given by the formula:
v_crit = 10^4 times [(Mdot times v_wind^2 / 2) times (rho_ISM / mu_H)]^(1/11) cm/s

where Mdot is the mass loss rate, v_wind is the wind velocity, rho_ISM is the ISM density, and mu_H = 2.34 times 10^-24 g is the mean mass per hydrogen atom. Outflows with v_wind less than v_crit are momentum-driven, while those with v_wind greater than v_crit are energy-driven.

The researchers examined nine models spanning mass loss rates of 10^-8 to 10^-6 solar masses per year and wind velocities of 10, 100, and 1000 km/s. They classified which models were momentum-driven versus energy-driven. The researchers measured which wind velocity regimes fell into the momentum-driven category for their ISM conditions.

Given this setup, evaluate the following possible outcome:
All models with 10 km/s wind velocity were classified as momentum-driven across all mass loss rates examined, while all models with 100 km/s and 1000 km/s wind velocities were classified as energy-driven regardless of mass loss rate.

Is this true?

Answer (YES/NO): YES